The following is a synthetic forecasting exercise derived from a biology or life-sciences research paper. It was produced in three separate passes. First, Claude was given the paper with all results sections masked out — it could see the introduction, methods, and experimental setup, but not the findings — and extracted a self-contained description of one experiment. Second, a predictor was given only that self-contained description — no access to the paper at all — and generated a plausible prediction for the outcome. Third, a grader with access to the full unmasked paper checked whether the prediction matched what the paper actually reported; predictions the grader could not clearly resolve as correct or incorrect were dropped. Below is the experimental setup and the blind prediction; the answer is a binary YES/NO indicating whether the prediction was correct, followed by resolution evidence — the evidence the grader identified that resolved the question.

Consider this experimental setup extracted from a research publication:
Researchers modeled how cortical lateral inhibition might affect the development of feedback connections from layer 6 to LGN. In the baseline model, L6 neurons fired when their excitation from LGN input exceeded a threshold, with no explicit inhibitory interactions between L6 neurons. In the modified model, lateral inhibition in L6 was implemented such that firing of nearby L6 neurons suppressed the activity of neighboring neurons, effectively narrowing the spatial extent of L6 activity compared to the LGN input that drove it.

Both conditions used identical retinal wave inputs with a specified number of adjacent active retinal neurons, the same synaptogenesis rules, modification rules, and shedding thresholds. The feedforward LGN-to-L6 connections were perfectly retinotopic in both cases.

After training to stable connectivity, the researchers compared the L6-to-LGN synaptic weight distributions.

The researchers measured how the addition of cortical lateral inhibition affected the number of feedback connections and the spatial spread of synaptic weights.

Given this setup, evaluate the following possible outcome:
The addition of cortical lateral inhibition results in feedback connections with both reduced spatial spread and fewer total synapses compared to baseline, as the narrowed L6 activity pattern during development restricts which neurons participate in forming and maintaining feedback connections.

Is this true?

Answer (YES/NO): YES